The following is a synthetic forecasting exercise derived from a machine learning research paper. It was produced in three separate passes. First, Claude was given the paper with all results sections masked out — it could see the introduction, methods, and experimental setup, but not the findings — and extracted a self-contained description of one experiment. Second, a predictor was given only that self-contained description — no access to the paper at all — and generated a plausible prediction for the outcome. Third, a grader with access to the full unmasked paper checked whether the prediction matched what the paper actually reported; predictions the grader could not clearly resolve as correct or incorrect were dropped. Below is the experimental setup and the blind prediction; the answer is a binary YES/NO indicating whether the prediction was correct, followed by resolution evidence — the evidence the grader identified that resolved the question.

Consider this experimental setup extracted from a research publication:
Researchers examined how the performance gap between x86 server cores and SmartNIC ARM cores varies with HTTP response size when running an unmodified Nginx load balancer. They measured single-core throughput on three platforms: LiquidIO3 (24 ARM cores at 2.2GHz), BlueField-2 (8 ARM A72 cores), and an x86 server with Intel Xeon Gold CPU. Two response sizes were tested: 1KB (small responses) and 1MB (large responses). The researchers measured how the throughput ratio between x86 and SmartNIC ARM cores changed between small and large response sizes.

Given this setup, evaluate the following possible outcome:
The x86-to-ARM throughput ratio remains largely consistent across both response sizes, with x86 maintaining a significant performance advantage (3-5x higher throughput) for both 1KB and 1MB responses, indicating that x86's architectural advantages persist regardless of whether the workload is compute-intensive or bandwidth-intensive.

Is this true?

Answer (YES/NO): NO